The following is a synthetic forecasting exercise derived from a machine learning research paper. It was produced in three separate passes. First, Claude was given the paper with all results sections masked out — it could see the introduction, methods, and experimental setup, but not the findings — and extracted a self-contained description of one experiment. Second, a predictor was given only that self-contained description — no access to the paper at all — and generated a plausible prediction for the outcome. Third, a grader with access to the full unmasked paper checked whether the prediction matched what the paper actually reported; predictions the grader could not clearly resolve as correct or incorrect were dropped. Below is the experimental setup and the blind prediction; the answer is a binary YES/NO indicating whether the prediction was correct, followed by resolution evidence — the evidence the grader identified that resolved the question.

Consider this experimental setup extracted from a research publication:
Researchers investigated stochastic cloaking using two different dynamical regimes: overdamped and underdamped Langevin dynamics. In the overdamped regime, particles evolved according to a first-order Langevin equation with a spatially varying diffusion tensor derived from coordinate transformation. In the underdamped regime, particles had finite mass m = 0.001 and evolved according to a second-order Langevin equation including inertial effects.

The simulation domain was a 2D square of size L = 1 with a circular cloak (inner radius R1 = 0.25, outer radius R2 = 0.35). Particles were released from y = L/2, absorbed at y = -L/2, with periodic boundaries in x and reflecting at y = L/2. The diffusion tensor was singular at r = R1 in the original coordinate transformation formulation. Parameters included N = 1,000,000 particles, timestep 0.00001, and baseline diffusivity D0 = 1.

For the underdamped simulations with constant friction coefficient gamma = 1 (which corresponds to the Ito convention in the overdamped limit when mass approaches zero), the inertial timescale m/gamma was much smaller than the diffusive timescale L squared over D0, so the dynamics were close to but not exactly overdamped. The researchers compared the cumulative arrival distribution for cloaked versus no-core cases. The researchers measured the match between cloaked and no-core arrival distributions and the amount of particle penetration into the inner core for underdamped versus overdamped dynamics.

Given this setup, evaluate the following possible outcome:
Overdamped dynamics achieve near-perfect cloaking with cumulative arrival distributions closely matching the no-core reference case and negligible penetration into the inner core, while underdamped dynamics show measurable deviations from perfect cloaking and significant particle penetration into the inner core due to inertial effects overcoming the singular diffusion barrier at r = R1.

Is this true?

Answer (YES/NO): NO